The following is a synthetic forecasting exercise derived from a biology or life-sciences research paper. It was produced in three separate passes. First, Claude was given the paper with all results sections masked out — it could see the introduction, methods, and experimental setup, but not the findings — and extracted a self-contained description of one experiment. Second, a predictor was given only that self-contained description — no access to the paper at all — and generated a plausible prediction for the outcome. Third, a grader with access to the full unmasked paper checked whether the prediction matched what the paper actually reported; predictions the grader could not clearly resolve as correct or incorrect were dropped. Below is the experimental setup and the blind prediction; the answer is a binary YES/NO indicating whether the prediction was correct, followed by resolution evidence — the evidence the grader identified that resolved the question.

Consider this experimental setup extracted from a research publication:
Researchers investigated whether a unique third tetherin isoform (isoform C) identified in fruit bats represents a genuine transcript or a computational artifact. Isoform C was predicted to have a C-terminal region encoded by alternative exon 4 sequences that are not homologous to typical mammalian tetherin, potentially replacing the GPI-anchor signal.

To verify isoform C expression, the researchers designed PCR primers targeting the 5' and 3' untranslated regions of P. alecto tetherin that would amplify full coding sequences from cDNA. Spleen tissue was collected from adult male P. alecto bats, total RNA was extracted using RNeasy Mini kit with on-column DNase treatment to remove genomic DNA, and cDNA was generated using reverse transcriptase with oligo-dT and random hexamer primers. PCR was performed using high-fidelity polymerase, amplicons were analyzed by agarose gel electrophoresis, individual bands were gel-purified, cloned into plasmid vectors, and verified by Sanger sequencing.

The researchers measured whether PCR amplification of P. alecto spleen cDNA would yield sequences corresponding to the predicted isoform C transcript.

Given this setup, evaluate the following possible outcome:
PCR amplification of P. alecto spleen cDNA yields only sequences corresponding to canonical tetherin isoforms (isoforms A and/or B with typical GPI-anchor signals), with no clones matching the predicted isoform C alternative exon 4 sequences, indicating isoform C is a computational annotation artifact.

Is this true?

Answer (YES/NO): NO